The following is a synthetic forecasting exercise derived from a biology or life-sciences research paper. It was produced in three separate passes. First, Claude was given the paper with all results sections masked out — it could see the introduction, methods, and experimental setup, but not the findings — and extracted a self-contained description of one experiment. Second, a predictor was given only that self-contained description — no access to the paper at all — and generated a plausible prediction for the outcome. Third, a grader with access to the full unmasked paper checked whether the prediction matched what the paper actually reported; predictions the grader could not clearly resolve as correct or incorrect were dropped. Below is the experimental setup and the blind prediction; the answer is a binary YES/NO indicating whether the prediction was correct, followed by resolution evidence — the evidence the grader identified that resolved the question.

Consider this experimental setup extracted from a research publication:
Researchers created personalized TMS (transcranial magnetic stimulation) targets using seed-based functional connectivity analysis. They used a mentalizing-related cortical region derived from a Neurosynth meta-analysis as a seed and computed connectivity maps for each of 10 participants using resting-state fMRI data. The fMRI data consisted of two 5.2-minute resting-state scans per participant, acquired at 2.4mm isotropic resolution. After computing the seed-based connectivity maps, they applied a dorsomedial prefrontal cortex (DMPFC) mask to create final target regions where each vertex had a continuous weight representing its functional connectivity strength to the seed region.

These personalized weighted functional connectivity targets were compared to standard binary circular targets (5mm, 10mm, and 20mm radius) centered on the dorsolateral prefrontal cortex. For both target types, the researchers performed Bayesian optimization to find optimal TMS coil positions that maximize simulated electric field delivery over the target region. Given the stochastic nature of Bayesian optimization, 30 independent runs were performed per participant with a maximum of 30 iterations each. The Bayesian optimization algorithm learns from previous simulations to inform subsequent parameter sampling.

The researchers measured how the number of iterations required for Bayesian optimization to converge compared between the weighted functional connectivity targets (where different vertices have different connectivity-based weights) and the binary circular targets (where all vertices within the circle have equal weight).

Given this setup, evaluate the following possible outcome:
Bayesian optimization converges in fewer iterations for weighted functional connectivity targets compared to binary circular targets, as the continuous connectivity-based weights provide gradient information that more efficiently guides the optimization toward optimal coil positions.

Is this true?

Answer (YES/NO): NO